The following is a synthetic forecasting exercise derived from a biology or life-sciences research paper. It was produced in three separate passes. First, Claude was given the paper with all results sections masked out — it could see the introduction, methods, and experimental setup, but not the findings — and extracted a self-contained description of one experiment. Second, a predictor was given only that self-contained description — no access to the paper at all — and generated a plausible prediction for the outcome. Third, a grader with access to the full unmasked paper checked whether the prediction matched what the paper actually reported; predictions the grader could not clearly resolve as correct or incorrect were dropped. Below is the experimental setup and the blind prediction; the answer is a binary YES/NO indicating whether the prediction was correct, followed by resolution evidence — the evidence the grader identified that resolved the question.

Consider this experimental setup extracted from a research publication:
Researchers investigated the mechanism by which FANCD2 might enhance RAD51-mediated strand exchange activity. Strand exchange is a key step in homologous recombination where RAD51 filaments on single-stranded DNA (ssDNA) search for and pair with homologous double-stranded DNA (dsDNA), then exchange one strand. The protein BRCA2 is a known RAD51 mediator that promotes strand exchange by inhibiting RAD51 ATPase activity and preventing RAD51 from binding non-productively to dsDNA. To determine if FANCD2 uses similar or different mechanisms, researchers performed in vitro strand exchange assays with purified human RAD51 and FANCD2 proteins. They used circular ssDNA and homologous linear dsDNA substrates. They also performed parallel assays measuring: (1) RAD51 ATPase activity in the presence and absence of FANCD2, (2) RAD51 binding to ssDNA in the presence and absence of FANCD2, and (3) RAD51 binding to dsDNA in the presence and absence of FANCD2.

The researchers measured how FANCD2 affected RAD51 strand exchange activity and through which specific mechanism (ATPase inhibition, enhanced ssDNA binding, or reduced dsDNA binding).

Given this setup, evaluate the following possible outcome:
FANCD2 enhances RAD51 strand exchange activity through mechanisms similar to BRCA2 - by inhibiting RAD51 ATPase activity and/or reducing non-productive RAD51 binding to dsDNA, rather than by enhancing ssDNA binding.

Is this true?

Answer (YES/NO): NO